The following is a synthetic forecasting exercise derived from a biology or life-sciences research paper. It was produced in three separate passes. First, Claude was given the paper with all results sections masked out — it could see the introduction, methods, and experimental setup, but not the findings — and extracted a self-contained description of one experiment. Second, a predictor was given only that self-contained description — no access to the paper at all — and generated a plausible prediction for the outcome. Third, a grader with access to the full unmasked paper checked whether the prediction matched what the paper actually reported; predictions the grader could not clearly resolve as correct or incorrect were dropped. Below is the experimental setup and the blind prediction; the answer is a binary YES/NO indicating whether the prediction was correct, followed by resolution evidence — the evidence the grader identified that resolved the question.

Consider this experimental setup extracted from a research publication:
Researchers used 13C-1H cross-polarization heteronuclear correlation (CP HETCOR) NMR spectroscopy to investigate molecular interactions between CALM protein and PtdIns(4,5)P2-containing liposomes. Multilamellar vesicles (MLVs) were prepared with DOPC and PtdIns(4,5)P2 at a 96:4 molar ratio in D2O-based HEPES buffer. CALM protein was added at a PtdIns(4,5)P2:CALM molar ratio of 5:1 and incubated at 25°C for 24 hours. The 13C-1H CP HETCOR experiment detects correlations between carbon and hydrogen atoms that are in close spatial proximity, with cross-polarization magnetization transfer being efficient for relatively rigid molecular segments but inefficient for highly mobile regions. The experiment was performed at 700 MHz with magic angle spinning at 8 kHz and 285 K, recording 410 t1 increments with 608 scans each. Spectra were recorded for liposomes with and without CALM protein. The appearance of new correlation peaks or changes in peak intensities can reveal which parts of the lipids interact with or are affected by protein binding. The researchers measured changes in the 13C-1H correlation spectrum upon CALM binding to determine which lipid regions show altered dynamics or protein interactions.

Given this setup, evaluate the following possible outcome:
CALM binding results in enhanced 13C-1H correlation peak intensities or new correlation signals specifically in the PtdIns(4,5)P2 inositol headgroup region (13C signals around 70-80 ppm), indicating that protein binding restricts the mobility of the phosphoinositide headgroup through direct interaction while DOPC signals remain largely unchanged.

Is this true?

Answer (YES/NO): NO